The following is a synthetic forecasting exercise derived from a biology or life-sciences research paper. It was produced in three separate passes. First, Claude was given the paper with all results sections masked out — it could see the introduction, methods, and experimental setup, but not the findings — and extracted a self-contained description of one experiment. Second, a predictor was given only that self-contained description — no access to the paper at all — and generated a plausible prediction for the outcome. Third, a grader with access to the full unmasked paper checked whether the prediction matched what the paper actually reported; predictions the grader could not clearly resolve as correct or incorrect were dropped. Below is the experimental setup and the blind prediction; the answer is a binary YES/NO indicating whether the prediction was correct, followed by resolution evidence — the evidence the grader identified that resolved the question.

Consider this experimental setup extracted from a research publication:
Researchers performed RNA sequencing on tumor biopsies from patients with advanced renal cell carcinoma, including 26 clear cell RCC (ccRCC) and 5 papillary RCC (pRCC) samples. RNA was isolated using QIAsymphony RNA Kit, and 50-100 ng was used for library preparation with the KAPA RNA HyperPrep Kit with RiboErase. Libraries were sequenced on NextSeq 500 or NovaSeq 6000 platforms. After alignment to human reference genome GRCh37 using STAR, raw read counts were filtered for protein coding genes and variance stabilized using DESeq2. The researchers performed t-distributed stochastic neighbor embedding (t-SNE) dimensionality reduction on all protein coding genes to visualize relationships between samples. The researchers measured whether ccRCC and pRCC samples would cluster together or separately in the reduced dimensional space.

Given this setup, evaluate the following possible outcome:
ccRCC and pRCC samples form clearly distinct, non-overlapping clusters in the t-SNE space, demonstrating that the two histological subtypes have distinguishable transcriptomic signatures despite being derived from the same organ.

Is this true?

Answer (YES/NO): YES